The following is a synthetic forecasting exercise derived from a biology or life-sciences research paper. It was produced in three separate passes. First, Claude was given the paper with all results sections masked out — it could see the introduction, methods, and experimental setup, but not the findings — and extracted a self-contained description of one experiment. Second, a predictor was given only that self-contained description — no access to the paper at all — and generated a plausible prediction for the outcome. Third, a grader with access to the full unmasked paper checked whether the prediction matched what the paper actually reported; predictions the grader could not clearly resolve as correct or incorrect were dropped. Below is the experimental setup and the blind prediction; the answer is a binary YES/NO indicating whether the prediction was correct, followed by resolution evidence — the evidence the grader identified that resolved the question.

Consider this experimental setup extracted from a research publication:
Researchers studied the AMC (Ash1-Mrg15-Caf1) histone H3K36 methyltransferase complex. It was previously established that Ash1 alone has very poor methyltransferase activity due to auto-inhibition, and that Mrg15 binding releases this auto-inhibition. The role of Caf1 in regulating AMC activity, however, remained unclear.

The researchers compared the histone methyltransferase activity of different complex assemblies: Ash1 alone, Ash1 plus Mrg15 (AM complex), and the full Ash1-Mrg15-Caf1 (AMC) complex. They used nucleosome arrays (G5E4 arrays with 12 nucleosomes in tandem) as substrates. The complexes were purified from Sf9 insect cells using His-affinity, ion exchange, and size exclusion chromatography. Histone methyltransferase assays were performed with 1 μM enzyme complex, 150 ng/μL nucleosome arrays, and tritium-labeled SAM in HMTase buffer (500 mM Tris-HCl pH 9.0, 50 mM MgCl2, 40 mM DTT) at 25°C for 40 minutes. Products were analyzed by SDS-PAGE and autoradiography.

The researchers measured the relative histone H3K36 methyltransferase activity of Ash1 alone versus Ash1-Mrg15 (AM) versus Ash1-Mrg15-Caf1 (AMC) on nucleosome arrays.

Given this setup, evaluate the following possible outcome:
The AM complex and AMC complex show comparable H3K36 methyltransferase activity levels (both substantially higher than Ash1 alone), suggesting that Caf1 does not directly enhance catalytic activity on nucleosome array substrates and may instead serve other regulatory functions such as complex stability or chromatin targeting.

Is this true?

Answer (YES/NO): YES